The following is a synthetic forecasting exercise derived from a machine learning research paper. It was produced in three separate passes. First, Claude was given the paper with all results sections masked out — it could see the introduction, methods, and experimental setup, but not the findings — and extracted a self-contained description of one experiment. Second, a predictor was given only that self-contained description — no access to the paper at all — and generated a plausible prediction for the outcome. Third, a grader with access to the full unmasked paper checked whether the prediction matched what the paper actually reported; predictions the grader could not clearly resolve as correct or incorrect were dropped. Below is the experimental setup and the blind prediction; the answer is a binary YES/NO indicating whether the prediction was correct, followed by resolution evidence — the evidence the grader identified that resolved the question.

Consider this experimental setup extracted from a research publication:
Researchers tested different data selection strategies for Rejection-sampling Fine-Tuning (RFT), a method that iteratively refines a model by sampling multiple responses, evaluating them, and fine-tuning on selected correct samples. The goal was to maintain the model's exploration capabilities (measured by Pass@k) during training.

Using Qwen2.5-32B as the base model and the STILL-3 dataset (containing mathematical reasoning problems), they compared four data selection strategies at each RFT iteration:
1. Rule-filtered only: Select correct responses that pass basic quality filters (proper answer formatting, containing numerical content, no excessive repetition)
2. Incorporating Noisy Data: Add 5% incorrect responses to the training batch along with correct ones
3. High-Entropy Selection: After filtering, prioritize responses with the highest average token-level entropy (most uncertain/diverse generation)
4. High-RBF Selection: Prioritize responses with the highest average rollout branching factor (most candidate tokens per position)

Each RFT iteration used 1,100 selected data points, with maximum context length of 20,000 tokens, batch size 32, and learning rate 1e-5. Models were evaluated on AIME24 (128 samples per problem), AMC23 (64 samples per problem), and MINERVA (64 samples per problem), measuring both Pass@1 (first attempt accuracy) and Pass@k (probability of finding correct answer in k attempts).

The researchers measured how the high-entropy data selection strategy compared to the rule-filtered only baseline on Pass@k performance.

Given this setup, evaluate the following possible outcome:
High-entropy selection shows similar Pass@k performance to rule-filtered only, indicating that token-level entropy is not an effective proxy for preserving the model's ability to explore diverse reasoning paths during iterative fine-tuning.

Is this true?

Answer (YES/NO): NO